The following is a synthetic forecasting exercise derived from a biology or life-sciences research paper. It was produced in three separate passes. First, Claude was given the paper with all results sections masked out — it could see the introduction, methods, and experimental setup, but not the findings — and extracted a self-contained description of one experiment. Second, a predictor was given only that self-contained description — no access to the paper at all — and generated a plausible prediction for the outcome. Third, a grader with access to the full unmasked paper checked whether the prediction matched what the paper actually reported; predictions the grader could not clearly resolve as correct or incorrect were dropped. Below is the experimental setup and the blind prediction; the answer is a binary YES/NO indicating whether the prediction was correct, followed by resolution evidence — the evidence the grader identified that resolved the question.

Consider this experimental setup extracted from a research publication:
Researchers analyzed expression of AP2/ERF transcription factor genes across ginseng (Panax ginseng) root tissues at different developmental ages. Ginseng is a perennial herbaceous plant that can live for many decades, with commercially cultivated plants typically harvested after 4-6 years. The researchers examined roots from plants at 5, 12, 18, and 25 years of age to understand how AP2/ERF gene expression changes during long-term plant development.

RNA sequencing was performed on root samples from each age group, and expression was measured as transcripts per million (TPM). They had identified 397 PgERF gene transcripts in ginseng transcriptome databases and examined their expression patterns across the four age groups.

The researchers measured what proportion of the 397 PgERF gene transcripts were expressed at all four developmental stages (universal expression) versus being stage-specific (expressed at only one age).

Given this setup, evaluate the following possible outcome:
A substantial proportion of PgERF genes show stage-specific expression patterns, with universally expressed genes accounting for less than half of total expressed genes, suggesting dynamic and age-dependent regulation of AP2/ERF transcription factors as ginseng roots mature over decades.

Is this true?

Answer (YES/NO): NO